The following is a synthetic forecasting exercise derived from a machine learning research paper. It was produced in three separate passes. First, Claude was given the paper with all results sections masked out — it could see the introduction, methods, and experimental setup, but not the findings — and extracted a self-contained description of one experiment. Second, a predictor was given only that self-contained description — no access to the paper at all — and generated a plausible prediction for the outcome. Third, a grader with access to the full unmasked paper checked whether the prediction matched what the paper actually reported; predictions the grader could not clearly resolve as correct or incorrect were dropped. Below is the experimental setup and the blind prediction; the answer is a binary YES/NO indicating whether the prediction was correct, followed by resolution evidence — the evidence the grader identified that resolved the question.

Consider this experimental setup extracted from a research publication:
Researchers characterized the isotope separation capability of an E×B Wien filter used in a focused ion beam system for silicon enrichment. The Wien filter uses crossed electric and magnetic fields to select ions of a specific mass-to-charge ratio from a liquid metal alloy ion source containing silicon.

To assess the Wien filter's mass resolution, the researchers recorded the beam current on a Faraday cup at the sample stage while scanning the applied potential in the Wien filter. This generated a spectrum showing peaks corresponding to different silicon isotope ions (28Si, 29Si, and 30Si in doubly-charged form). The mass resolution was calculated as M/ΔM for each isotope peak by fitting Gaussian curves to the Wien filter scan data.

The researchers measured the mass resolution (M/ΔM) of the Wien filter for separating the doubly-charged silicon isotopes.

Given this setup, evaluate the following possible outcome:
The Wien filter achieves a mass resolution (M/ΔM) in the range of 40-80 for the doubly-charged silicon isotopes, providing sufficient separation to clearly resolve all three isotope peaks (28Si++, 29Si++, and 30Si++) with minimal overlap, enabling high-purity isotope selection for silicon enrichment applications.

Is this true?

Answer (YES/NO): YES